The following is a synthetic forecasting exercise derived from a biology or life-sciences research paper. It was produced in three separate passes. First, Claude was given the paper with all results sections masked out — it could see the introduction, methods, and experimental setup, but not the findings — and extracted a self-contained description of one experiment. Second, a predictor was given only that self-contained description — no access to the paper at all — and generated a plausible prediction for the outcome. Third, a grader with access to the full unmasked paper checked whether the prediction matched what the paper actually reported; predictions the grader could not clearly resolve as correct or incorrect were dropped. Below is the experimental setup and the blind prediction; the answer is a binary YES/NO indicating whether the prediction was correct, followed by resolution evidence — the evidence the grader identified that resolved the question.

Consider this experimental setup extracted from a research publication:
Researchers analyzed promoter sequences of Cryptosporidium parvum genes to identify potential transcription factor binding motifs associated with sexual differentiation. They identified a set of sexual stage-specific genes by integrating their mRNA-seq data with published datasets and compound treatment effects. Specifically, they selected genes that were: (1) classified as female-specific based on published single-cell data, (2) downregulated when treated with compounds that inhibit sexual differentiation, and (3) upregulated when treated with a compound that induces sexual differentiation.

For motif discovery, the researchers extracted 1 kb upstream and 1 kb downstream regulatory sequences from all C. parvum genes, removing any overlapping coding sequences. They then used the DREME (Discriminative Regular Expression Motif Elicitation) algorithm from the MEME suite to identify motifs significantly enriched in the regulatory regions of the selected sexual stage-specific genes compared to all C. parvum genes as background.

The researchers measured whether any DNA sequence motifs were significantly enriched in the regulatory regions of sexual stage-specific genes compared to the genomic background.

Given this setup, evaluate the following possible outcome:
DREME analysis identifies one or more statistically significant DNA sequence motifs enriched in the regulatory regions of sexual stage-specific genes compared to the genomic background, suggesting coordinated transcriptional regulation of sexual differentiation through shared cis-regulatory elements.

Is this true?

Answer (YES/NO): YES